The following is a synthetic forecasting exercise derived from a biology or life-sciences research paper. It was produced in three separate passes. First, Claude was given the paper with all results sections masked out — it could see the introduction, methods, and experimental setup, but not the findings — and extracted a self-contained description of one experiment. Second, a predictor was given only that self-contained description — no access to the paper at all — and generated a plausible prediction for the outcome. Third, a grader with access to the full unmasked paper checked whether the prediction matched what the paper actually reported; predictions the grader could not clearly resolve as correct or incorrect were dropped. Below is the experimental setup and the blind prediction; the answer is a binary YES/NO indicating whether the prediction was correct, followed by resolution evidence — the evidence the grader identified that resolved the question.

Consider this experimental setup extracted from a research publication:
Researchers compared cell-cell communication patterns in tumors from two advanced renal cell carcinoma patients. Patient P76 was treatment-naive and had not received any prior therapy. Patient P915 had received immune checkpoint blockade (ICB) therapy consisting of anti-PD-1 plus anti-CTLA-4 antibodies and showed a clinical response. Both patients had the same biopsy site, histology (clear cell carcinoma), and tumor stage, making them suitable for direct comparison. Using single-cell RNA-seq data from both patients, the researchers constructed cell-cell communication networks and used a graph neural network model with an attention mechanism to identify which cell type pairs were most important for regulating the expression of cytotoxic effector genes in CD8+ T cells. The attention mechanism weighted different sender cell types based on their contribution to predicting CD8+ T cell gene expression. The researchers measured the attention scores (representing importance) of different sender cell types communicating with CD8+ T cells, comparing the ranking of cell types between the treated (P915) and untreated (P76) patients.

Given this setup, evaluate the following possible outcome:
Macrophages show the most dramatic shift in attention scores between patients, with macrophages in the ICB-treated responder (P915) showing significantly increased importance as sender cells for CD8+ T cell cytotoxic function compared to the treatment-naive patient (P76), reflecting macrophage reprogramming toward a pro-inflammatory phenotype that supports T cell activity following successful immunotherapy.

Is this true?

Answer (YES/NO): YES